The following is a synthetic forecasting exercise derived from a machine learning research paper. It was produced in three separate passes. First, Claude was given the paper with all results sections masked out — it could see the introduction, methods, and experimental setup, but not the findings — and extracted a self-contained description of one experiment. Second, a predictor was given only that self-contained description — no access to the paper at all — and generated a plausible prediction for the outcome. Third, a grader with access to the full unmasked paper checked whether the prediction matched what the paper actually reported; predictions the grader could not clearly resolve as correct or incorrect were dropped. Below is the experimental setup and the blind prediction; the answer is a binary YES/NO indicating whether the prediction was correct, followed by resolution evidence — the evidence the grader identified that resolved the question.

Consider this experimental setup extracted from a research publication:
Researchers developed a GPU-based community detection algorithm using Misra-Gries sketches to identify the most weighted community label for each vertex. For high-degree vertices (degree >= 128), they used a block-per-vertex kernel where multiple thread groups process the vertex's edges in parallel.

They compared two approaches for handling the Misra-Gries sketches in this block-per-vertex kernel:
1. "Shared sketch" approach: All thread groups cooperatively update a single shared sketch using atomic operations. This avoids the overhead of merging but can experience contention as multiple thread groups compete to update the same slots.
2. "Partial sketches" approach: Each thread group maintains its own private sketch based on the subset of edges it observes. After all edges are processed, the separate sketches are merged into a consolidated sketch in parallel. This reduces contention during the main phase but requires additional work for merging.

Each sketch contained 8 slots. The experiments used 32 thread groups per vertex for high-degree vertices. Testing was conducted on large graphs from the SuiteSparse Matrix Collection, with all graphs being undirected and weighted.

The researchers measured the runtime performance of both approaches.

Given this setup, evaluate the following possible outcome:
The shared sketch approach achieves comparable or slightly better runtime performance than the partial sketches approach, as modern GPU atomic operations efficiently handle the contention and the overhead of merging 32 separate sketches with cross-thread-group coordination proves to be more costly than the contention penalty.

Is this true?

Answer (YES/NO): NO